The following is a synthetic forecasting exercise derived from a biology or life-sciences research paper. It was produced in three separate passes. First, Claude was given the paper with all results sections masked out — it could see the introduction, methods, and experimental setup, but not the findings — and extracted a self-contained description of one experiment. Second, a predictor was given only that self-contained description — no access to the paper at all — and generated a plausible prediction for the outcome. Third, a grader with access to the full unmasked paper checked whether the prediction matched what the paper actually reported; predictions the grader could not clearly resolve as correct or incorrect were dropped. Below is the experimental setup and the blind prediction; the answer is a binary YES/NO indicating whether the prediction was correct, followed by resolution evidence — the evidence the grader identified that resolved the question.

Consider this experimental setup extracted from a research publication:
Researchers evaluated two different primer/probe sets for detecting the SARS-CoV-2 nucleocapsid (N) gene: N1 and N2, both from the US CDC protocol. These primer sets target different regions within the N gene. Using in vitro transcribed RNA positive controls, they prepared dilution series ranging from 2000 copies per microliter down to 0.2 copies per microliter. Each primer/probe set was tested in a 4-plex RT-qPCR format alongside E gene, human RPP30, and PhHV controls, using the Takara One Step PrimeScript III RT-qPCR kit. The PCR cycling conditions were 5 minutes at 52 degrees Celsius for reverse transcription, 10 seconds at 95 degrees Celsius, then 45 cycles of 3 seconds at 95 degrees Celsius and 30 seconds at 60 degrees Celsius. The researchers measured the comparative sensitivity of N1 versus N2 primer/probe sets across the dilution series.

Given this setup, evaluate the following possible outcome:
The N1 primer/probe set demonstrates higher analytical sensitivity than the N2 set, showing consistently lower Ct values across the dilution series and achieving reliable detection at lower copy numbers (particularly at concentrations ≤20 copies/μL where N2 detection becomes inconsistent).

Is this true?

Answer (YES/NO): NO